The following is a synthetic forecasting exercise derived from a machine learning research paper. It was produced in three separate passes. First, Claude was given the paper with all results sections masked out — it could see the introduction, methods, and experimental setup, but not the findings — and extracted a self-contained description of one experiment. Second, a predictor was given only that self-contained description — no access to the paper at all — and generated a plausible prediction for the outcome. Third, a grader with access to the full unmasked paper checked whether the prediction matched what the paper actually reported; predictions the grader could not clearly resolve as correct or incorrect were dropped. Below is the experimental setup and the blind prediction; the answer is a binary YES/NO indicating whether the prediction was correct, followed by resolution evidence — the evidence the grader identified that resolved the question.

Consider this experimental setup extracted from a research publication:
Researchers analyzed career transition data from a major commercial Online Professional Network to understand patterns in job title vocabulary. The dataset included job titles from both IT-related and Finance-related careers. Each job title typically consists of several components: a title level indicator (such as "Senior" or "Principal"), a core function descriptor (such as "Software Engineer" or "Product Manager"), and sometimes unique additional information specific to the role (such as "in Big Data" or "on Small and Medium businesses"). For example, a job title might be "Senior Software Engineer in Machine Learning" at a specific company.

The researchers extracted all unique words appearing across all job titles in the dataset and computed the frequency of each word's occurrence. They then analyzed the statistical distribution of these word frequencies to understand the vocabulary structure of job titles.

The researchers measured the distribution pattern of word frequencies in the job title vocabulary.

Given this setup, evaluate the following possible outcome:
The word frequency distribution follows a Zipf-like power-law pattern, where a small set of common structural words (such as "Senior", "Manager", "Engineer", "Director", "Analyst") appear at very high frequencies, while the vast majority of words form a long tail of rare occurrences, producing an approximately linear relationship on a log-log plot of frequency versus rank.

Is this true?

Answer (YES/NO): YES